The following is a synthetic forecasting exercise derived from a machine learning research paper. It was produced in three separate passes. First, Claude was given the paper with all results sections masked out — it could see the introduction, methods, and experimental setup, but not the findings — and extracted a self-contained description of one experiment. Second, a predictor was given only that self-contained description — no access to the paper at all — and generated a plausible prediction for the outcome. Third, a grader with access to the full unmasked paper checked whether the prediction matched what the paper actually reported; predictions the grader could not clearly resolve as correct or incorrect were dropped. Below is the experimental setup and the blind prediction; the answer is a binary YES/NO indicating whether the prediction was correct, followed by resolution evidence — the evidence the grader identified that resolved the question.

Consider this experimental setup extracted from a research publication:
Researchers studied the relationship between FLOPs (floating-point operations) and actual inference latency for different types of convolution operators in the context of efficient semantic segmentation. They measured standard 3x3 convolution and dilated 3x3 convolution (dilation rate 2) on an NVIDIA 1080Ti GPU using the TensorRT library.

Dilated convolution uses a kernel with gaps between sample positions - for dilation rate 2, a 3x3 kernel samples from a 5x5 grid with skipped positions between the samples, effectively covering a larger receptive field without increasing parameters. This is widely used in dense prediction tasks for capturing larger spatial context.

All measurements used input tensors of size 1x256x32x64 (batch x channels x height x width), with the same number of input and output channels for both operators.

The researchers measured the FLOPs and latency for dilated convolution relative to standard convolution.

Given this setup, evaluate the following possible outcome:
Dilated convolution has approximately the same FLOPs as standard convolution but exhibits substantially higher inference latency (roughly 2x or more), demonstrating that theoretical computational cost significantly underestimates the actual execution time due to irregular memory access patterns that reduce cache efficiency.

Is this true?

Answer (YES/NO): NO